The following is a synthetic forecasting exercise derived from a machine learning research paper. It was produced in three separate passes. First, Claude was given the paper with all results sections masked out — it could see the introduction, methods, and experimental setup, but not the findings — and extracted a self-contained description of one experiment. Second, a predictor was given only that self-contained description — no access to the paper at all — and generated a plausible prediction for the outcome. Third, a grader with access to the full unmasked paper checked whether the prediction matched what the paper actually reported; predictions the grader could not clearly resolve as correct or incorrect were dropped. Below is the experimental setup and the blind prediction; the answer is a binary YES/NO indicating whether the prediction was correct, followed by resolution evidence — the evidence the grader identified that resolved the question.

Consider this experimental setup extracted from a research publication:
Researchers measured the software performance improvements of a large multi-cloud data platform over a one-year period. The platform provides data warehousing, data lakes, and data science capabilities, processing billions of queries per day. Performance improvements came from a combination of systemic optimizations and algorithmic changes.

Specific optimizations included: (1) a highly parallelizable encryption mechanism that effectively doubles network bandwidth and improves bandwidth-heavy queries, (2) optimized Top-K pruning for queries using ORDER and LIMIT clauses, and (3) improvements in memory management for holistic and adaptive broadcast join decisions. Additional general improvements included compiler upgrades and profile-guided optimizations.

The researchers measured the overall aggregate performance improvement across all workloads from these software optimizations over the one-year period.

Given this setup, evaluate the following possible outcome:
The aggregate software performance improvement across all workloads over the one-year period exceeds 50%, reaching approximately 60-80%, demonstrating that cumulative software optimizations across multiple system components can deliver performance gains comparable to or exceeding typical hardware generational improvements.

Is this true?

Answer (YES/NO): NO